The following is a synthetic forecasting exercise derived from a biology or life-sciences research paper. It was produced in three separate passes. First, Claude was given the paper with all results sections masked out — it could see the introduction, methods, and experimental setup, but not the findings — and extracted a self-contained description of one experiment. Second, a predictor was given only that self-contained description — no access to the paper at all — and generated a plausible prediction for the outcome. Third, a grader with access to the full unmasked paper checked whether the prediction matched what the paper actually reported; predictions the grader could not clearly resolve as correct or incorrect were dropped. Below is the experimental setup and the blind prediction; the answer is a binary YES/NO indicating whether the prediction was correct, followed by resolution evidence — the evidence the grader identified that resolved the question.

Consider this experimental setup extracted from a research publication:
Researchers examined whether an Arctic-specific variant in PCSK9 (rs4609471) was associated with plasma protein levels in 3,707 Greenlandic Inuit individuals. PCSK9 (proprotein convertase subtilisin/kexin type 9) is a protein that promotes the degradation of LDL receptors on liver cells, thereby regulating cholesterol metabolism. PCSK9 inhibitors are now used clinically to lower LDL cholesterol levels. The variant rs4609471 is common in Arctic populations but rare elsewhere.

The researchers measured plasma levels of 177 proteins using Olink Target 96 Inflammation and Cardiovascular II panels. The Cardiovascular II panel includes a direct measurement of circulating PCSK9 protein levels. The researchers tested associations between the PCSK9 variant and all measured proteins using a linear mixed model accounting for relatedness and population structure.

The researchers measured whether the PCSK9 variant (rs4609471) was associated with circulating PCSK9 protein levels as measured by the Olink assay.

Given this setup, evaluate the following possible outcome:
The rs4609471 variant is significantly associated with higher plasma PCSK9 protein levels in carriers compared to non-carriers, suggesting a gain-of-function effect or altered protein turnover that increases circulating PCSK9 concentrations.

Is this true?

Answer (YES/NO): NO